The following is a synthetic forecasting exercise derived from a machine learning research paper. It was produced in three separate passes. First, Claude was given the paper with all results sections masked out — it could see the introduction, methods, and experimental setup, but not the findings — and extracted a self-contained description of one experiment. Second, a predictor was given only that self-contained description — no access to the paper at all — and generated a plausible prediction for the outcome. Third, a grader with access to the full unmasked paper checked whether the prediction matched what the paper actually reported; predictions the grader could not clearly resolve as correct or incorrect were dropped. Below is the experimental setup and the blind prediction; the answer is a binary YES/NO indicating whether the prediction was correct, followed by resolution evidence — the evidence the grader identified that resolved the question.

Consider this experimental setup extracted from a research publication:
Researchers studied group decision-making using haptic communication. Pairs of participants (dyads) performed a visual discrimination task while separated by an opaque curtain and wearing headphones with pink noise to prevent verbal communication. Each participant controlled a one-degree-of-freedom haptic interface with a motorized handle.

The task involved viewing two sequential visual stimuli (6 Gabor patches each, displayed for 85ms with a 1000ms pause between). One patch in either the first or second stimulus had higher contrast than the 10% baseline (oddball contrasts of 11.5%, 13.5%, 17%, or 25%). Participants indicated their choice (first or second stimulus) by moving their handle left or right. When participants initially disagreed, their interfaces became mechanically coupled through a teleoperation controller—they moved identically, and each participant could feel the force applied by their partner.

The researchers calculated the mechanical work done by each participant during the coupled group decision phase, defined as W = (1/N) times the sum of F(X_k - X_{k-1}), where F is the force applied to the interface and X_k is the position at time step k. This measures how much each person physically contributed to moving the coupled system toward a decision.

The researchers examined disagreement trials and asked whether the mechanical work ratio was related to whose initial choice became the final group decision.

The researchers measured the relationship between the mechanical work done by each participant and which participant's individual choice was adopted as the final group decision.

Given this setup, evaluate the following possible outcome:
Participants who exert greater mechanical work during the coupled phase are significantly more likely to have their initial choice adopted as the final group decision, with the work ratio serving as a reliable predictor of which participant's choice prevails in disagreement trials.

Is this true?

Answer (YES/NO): YES